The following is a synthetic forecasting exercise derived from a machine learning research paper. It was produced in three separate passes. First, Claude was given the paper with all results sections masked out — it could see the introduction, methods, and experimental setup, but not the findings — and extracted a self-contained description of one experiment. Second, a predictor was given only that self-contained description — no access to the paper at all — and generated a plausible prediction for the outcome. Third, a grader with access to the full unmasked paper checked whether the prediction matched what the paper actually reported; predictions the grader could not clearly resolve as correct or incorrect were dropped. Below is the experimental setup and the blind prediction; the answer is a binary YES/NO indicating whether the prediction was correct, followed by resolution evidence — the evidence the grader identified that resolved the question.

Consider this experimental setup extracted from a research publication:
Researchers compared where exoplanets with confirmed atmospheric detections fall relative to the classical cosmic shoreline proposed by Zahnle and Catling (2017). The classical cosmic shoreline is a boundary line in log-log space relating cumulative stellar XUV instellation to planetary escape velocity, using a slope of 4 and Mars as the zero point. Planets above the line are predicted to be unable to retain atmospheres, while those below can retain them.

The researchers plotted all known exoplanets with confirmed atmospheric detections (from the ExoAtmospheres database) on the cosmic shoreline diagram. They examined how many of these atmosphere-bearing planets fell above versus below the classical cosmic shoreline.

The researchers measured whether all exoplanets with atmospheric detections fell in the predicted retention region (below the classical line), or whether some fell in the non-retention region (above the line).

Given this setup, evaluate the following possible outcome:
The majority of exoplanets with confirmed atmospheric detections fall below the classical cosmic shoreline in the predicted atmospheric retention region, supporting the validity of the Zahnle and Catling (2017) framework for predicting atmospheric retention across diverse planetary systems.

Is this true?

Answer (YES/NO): NO